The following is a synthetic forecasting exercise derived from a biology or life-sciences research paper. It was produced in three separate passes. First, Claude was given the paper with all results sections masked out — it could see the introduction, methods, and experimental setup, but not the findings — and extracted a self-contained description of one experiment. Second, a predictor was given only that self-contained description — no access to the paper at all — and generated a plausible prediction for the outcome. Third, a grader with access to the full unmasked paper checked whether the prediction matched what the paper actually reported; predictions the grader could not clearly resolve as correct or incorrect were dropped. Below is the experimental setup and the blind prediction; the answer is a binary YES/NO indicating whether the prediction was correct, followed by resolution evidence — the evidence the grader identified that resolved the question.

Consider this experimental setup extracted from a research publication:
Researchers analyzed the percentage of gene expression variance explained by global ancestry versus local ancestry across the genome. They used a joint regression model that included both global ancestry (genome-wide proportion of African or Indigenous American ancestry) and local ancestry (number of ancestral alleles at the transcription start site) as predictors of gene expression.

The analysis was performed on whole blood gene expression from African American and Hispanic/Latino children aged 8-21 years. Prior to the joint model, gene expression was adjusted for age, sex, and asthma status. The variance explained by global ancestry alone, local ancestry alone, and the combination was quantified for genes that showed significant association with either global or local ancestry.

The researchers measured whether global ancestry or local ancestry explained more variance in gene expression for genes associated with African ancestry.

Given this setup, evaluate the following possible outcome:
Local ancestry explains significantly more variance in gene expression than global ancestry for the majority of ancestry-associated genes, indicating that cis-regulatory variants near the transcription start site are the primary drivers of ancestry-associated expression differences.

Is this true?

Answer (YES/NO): YES